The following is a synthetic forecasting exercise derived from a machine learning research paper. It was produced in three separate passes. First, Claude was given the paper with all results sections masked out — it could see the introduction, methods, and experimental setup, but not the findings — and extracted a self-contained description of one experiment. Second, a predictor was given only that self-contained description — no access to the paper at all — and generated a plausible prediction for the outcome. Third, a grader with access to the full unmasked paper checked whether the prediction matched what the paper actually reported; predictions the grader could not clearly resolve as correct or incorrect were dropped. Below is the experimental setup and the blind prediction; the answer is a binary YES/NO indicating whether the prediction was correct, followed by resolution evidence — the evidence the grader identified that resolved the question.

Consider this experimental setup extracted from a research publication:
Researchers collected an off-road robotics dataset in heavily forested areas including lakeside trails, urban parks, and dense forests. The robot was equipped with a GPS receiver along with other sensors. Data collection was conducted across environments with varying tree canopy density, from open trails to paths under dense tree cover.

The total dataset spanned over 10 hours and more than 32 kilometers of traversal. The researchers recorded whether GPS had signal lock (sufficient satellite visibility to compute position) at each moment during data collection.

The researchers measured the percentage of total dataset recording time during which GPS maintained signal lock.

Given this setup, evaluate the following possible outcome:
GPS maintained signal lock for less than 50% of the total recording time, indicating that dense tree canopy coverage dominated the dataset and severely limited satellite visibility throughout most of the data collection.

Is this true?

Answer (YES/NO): NO